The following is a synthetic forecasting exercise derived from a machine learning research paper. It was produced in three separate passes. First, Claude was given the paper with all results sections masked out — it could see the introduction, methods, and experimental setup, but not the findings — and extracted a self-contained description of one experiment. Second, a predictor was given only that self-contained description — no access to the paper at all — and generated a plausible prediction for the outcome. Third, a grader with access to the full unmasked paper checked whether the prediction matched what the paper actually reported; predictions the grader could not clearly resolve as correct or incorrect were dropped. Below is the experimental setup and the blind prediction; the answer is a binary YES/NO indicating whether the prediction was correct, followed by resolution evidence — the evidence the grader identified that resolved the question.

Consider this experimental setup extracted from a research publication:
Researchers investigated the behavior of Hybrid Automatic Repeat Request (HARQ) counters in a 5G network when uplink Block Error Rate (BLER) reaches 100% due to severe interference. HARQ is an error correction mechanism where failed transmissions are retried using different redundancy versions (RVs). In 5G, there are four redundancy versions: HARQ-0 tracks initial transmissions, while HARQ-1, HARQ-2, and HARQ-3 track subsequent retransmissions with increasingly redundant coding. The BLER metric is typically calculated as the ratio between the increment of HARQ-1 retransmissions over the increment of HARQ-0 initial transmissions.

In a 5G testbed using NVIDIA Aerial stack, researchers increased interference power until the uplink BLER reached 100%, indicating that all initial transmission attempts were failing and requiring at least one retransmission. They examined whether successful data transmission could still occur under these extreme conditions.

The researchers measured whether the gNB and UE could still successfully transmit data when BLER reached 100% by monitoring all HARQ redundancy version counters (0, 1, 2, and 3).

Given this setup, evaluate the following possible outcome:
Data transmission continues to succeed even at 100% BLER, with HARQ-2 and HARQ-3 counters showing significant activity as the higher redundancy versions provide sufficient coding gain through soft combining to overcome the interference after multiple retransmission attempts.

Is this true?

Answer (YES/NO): YES